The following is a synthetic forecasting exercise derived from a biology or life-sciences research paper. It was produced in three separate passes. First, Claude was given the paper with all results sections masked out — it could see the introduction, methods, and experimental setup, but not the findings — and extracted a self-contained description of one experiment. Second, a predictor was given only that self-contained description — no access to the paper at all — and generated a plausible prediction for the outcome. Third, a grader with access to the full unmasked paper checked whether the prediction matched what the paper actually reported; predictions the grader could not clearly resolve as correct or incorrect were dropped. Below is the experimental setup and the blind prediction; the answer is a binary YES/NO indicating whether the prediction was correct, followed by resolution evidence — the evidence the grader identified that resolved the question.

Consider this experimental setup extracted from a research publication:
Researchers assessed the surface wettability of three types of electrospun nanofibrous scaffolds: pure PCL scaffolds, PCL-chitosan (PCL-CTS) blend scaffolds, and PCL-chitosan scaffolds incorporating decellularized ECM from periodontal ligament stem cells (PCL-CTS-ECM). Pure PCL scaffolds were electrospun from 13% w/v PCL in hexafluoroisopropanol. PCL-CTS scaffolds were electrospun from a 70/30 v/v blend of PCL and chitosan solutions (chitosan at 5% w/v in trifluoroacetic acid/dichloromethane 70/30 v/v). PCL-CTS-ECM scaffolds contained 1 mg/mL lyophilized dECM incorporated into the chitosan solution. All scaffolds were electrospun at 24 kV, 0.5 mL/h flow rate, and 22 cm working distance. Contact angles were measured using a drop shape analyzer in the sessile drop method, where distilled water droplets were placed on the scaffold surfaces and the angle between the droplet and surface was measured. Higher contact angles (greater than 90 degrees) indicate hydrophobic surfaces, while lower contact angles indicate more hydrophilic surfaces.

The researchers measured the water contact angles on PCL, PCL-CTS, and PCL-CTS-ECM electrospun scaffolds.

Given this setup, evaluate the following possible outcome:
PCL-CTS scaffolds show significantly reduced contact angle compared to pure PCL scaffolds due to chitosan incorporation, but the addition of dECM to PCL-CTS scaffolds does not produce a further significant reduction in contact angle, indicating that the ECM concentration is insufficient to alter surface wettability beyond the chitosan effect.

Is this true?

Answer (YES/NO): YES